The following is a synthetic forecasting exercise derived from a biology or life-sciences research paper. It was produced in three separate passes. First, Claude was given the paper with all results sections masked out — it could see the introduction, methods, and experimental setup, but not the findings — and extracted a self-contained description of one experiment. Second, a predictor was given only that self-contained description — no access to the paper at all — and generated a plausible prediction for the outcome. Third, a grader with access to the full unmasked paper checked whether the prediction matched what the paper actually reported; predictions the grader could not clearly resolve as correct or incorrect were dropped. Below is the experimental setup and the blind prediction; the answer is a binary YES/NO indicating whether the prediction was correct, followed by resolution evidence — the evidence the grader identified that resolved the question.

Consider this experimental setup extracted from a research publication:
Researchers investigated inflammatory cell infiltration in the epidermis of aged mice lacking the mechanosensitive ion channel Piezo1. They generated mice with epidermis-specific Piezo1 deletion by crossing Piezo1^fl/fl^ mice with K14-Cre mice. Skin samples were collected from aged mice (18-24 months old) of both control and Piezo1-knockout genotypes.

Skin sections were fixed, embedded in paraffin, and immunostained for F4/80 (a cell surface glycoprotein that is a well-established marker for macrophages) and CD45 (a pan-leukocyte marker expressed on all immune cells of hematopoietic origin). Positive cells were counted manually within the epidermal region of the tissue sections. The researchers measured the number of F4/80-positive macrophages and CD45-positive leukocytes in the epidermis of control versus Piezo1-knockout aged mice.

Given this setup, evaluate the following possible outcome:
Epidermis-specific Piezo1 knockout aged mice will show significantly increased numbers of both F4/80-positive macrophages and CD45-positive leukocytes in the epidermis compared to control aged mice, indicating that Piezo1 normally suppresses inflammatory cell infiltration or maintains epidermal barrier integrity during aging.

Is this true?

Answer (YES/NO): YES